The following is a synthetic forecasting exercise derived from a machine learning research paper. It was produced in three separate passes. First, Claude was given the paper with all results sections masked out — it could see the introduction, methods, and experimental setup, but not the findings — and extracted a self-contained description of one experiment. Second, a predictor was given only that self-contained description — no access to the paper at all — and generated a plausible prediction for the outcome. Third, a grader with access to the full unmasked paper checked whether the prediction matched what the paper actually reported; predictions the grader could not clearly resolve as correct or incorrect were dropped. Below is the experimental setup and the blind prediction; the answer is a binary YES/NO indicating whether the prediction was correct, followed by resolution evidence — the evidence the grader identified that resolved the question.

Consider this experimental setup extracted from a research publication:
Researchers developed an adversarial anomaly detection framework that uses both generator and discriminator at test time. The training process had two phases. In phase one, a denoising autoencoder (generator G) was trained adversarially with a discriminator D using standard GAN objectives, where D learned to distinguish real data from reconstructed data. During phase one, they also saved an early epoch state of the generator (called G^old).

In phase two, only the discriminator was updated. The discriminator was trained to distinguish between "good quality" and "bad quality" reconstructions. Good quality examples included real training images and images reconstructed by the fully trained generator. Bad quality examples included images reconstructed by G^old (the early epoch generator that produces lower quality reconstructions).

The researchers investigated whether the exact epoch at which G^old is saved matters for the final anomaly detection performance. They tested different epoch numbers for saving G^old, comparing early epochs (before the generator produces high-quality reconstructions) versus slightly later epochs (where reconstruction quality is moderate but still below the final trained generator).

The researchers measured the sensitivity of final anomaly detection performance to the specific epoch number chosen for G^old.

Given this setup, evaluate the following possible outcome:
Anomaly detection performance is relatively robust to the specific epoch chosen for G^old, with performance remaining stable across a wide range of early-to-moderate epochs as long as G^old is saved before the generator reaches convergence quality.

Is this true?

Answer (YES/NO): YES